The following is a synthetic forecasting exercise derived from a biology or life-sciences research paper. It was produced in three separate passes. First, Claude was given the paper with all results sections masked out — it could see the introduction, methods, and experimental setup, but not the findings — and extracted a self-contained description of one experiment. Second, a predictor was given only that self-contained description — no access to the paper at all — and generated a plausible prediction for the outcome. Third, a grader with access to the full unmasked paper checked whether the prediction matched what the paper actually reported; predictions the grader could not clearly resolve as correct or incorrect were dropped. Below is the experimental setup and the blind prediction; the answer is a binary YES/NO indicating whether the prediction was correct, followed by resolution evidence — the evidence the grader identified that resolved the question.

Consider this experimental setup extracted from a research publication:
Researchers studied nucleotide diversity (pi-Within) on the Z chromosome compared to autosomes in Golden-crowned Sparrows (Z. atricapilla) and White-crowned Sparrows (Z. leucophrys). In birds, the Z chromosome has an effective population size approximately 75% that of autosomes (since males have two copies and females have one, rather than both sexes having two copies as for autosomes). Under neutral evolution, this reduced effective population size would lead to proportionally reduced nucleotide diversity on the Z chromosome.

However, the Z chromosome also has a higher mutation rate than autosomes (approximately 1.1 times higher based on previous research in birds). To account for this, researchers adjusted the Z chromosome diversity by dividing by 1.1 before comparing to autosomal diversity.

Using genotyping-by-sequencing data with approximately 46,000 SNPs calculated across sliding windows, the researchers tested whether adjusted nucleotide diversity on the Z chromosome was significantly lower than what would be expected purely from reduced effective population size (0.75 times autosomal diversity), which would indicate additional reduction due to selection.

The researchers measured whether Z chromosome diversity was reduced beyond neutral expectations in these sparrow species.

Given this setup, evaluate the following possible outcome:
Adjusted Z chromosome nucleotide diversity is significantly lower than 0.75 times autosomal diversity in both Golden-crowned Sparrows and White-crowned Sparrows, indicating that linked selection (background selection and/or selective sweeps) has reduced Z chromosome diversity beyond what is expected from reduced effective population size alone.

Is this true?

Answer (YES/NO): NO